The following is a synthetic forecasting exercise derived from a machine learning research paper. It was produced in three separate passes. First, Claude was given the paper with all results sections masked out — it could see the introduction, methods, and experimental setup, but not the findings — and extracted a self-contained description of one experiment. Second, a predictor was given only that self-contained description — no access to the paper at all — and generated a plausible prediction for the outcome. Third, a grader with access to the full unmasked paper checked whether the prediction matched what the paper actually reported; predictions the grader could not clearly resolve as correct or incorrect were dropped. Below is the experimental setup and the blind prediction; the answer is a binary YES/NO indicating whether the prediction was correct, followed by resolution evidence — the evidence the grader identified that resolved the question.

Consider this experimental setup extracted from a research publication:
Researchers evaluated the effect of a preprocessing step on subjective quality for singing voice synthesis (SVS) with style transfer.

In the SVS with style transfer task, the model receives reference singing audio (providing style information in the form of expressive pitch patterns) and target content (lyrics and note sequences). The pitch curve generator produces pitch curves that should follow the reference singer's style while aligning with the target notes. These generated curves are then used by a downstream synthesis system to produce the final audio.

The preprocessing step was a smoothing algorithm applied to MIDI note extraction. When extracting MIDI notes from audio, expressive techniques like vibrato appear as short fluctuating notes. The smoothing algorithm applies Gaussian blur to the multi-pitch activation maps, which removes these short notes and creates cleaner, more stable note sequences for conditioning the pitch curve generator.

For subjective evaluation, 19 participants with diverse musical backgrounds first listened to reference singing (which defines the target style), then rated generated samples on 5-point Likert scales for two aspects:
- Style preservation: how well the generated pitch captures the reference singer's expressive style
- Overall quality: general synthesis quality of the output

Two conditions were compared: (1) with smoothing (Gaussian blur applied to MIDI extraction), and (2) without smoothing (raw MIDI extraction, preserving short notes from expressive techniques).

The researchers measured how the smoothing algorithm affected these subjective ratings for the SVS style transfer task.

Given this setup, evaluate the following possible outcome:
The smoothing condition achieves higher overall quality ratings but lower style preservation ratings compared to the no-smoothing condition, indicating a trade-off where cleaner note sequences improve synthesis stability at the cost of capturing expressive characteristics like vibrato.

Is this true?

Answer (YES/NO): NO